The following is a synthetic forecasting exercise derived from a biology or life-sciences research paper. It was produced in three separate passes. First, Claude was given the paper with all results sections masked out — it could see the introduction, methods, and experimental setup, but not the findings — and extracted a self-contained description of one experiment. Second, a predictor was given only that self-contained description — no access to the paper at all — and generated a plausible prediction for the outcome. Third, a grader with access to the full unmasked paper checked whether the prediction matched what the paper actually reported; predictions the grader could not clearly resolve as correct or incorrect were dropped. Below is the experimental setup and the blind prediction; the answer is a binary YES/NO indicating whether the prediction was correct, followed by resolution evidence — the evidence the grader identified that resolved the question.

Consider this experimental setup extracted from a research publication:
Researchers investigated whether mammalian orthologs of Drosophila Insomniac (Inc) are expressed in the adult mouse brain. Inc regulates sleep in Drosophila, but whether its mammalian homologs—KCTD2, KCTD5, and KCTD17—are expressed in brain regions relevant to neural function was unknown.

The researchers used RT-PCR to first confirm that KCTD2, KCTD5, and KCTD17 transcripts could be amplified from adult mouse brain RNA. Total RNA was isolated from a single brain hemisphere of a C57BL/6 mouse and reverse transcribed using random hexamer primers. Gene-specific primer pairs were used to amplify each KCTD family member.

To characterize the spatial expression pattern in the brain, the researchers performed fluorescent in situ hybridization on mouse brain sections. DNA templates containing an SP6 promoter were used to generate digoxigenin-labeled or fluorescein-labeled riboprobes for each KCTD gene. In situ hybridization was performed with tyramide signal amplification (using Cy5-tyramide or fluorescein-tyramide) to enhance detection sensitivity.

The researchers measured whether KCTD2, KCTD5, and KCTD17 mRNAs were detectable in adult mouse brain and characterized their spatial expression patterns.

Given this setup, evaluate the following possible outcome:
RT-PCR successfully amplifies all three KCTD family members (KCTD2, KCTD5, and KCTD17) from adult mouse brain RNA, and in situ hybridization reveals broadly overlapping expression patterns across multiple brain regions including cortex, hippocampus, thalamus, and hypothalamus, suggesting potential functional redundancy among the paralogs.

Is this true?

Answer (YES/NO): NO